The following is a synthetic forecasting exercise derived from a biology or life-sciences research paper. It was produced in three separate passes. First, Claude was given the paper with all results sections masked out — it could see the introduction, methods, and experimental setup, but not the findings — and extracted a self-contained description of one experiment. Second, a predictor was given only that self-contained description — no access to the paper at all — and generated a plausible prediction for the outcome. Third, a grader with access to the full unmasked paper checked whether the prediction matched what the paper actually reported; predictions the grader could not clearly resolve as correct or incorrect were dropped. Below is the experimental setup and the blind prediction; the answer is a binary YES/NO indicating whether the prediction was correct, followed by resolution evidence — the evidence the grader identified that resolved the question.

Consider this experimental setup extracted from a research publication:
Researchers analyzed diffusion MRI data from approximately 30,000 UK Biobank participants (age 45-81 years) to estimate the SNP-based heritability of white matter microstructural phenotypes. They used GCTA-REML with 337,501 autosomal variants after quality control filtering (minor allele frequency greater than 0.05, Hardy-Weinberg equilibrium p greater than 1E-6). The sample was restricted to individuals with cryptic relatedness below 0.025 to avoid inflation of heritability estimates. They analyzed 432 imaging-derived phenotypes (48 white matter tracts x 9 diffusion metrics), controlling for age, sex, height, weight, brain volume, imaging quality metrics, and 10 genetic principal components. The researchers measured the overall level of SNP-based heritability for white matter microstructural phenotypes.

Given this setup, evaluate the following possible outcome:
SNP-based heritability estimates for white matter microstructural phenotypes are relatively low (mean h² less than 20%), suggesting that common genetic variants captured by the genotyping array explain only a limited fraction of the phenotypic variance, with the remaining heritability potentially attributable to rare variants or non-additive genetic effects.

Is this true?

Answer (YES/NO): NO